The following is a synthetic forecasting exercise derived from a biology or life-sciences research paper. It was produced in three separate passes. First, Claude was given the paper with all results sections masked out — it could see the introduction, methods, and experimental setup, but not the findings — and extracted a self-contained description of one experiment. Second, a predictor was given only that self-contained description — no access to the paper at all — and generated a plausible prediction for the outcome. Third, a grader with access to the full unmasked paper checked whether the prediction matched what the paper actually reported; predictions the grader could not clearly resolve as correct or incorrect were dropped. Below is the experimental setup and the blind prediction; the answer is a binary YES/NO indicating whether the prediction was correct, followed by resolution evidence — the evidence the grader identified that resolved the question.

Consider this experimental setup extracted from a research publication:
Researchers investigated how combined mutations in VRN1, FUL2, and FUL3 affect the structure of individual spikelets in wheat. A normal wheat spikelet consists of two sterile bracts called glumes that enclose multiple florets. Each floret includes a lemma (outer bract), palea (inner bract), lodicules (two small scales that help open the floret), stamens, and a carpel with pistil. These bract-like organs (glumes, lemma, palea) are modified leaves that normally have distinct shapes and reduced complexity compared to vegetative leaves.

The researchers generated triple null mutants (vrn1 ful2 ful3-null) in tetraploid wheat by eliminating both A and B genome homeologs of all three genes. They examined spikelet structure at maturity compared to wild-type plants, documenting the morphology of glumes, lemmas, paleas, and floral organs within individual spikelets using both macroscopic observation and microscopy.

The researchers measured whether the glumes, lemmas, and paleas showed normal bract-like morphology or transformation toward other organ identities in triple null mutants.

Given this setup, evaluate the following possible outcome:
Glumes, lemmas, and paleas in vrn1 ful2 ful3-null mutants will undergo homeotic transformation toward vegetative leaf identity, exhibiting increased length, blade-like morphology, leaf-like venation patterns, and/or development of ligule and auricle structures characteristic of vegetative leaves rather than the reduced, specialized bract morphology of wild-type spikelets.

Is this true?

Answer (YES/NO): NO